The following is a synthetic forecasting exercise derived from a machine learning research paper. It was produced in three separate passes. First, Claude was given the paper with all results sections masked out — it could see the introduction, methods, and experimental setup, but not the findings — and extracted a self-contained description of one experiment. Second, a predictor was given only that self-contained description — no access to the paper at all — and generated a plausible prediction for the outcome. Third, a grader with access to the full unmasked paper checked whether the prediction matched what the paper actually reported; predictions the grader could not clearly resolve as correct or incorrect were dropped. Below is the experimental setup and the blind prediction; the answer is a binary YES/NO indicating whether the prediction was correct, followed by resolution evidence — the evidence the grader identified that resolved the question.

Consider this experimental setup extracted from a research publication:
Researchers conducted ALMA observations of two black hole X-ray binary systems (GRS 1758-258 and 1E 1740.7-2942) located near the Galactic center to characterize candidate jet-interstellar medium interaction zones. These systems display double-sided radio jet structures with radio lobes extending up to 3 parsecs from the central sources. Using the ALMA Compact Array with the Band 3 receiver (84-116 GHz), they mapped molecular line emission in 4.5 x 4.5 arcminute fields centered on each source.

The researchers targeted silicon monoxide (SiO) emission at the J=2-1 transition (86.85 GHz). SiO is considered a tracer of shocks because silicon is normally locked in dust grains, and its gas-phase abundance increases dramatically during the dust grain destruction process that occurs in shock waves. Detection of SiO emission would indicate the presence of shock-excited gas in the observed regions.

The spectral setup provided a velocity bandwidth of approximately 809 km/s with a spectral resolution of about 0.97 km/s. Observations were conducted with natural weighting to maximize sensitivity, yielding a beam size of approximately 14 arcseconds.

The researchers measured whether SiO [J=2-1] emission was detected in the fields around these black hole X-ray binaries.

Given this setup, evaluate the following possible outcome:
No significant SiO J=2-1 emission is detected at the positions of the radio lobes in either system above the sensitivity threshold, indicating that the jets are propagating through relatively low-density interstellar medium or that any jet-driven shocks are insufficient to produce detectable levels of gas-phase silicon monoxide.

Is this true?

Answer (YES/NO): NO